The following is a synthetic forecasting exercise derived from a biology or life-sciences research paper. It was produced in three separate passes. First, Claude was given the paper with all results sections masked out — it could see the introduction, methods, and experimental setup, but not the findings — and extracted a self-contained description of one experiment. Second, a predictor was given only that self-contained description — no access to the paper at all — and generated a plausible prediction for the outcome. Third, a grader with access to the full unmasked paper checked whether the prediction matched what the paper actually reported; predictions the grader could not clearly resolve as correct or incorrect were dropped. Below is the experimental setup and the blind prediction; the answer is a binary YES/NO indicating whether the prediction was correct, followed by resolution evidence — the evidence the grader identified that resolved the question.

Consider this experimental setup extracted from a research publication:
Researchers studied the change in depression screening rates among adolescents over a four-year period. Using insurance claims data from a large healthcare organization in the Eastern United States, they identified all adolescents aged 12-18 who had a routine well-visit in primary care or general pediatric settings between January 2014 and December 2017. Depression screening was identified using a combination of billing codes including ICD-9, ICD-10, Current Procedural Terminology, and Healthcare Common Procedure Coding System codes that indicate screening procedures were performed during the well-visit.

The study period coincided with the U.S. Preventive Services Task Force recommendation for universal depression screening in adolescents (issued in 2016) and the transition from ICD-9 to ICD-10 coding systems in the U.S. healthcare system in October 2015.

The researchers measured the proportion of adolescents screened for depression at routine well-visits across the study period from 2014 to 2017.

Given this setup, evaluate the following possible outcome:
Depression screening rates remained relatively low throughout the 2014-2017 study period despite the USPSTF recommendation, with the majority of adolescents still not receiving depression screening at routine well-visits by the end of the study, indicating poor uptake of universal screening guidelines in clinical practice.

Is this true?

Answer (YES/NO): NO